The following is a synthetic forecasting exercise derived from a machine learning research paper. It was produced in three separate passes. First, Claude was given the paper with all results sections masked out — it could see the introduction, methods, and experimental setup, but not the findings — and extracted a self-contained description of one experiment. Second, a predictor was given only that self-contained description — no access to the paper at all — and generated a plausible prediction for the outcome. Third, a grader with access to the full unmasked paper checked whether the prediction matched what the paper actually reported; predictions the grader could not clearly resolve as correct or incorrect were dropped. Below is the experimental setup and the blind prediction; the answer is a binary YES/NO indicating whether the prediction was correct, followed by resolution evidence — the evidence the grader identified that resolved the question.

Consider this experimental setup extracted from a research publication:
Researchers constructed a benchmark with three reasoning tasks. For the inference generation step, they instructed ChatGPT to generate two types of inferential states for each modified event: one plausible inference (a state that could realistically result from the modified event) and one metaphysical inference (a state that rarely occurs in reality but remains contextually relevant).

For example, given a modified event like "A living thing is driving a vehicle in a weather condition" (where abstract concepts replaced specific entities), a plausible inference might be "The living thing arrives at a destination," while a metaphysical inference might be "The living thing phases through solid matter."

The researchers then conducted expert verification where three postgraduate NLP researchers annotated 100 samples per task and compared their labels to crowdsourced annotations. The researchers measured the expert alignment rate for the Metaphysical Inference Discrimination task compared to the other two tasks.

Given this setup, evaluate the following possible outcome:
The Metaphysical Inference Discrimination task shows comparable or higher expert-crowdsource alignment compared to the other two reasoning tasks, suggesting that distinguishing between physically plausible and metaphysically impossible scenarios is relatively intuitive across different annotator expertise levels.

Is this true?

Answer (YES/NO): YES